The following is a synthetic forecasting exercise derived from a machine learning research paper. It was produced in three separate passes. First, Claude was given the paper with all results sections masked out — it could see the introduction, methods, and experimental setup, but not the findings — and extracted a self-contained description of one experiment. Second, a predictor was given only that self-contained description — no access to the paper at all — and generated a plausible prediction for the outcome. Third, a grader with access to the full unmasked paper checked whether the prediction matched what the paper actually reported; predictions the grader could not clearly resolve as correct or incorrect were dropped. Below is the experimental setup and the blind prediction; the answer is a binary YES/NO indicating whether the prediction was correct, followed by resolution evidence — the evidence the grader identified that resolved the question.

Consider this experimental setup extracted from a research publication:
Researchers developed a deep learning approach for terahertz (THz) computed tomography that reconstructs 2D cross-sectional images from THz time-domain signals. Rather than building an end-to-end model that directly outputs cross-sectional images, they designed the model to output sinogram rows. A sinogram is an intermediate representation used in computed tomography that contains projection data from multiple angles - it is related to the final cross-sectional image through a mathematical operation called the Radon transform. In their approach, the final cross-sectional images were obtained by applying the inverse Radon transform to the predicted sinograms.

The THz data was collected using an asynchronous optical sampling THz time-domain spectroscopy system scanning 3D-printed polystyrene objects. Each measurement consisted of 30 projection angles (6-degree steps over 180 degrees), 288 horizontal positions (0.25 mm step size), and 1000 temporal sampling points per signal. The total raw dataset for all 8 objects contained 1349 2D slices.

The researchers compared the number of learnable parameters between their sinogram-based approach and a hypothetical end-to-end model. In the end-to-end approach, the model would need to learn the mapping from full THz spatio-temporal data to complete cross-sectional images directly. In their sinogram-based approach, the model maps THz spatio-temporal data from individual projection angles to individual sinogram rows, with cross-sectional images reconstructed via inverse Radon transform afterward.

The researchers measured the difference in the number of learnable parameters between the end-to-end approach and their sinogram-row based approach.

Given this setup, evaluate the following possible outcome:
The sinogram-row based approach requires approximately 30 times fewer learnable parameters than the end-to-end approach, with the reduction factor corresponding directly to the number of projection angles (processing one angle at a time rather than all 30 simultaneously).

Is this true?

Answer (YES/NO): NO